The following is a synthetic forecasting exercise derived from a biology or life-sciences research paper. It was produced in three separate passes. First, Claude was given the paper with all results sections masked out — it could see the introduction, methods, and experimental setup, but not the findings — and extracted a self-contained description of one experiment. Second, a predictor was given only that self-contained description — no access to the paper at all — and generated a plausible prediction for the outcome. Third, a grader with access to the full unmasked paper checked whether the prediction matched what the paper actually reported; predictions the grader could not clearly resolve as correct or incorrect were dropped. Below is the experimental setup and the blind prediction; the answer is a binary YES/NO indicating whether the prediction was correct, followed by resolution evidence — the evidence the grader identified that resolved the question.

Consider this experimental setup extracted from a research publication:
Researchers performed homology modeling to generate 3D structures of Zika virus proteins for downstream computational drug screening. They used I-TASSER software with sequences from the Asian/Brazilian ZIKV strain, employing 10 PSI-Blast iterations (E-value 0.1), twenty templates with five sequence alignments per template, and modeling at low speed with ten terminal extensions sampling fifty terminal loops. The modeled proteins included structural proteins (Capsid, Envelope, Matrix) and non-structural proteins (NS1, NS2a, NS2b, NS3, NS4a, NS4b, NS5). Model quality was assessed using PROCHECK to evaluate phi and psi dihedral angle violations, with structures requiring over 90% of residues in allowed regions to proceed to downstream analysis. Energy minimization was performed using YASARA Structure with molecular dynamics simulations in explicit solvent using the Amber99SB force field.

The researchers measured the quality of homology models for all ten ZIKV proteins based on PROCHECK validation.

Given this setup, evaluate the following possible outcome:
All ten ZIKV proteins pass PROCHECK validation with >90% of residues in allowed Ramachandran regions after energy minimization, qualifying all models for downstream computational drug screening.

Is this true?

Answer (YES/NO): NO